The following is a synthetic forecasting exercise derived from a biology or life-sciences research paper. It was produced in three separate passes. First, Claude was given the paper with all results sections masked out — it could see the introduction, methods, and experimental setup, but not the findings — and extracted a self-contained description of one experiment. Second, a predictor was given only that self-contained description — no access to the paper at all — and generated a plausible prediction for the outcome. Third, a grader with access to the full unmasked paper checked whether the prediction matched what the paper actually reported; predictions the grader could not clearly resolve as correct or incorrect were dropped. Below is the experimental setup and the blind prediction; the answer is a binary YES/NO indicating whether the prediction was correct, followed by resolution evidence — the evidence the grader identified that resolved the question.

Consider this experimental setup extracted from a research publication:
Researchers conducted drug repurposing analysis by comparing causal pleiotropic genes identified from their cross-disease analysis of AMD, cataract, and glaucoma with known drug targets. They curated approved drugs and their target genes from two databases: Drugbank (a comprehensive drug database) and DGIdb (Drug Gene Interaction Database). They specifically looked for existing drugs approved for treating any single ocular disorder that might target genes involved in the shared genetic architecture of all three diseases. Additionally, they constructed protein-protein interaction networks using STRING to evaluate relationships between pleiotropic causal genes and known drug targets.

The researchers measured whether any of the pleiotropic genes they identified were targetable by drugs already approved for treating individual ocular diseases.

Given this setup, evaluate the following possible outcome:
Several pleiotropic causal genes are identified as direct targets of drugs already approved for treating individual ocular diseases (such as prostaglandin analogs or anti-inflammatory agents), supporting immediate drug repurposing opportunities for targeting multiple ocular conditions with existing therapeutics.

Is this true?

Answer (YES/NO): NO